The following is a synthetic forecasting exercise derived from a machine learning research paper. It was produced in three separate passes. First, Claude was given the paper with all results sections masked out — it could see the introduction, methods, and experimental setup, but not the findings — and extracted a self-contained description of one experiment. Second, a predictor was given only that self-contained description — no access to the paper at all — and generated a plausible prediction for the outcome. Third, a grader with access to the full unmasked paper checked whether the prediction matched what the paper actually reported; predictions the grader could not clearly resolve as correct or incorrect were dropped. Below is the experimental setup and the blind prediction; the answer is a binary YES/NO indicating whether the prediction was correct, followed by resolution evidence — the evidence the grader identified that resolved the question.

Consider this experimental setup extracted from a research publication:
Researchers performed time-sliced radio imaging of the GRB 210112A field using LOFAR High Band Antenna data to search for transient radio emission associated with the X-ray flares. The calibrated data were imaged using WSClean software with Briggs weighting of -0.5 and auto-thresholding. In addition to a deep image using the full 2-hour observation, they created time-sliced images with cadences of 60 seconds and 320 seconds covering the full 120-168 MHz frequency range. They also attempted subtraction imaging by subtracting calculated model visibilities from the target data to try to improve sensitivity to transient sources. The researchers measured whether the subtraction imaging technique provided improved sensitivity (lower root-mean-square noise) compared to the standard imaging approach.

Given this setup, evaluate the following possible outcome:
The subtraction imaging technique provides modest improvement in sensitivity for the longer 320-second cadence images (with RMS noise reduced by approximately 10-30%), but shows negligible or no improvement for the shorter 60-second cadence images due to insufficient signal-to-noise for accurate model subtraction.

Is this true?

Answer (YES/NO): NO